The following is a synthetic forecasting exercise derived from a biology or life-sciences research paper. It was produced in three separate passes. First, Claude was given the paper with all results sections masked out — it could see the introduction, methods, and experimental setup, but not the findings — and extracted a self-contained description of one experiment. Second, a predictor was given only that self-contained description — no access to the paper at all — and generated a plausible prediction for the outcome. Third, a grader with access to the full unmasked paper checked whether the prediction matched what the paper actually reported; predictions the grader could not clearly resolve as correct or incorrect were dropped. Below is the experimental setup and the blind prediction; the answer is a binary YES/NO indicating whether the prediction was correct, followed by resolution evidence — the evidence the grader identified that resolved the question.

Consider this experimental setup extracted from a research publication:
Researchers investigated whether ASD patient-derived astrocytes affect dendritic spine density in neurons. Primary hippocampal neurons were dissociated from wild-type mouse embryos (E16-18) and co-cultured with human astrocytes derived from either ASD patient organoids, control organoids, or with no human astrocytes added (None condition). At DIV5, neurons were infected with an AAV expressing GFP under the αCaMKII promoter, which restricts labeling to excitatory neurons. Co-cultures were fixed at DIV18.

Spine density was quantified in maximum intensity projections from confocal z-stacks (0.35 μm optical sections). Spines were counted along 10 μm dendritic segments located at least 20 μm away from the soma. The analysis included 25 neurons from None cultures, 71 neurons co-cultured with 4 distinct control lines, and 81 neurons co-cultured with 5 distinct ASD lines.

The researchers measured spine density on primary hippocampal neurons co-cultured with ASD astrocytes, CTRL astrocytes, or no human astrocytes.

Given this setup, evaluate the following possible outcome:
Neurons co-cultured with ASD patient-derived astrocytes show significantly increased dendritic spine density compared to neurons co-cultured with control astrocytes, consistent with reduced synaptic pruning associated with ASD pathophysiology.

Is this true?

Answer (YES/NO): NO